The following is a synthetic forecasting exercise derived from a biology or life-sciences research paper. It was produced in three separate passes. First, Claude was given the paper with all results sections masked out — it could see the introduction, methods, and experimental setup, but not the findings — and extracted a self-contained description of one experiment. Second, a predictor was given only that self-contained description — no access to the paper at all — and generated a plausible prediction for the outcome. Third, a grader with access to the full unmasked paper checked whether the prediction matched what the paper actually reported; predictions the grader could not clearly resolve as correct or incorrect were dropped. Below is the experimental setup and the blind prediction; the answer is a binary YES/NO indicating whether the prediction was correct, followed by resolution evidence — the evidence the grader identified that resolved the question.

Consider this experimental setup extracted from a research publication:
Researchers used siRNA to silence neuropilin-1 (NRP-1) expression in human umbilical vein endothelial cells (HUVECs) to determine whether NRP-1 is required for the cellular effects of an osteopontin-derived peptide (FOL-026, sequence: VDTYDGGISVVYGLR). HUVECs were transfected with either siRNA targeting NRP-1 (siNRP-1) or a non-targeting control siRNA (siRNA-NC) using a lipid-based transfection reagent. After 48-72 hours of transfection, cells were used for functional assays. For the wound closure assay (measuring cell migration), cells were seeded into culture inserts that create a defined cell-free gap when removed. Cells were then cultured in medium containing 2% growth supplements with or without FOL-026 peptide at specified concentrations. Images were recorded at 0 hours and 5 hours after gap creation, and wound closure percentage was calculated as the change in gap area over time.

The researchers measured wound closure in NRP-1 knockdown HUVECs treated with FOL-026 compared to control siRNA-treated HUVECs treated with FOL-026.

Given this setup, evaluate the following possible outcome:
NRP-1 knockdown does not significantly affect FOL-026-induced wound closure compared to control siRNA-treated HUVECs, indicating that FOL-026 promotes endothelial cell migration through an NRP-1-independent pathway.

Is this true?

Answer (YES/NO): NO